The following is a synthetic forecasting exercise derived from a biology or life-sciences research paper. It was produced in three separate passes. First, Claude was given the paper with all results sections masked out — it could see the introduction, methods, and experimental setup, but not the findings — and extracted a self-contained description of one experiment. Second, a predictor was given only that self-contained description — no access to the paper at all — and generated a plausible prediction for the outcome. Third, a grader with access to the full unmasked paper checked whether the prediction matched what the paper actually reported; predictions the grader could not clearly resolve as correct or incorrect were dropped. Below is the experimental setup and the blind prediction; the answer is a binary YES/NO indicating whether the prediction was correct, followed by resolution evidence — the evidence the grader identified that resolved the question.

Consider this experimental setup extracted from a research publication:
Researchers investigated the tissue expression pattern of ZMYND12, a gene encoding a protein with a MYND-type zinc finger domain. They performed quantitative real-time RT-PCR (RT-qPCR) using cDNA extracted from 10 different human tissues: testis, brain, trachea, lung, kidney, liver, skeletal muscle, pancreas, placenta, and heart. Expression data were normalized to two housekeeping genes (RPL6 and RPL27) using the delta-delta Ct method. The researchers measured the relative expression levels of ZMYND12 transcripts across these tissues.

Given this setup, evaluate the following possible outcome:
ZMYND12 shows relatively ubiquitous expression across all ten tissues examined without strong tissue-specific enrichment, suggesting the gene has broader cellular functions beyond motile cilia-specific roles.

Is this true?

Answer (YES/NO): NO